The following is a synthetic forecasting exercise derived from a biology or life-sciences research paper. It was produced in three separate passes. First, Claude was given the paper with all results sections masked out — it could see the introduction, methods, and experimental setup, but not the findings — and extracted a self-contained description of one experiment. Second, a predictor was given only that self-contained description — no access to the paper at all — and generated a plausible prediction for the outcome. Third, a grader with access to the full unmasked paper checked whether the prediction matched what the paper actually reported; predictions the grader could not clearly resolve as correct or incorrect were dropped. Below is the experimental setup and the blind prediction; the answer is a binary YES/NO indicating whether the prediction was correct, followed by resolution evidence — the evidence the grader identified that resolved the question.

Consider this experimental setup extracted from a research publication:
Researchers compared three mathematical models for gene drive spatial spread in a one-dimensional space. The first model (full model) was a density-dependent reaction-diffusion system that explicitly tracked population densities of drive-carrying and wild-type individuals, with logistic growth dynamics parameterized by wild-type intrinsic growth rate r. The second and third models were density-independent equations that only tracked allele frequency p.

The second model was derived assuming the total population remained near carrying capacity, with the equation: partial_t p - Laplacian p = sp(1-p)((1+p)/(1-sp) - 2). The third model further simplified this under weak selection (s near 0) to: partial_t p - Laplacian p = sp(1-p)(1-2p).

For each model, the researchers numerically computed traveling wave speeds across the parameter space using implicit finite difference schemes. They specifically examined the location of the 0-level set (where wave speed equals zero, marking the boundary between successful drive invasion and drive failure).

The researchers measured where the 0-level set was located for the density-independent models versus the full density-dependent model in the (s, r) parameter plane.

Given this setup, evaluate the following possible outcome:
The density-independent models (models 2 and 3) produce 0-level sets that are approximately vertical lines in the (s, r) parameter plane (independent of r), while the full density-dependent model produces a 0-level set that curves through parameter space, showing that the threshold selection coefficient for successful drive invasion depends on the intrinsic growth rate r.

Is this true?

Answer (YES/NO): YES